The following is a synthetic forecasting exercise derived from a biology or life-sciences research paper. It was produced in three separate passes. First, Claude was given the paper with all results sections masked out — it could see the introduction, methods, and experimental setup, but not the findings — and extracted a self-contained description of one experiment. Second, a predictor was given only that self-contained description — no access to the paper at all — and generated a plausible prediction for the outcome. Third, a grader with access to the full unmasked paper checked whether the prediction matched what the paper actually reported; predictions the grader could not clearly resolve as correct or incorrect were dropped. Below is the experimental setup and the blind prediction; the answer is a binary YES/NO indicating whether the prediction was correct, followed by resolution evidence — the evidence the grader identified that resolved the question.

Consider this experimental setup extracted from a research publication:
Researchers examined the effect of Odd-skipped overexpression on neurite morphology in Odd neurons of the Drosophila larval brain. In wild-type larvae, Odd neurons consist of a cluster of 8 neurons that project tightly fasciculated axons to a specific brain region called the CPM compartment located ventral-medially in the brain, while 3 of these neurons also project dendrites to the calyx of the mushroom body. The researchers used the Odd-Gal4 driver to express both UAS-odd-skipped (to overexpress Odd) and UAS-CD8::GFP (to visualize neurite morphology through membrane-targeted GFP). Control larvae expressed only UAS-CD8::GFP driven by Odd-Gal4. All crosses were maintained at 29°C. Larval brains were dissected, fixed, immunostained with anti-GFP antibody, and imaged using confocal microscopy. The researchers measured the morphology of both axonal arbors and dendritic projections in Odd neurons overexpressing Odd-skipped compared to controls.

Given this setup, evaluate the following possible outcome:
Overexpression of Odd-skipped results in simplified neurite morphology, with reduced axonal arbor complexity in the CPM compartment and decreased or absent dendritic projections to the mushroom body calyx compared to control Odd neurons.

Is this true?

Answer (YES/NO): NO